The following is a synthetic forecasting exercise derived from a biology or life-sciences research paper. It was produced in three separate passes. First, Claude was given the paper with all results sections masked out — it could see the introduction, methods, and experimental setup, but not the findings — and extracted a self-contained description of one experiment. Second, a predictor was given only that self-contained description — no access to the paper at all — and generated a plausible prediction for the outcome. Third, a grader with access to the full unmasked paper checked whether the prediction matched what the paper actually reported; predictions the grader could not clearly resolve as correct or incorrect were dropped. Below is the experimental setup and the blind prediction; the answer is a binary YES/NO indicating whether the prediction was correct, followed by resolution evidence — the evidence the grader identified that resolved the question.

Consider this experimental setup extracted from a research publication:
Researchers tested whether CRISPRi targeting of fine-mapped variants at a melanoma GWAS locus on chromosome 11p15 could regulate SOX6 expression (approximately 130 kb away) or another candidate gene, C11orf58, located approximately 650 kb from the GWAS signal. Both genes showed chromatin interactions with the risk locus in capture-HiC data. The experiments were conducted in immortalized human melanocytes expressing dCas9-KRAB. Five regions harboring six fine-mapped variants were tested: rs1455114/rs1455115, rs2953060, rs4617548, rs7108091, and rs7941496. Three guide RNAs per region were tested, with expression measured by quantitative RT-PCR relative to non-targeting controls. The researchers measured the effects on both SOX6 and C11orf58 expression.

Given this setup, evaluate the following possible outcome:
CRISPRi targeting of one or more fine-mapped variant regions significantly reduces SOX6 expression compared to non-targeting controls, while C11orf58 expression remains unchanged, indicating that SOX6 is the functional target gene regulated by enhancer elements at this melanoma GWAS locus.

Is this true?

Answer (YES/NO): NO